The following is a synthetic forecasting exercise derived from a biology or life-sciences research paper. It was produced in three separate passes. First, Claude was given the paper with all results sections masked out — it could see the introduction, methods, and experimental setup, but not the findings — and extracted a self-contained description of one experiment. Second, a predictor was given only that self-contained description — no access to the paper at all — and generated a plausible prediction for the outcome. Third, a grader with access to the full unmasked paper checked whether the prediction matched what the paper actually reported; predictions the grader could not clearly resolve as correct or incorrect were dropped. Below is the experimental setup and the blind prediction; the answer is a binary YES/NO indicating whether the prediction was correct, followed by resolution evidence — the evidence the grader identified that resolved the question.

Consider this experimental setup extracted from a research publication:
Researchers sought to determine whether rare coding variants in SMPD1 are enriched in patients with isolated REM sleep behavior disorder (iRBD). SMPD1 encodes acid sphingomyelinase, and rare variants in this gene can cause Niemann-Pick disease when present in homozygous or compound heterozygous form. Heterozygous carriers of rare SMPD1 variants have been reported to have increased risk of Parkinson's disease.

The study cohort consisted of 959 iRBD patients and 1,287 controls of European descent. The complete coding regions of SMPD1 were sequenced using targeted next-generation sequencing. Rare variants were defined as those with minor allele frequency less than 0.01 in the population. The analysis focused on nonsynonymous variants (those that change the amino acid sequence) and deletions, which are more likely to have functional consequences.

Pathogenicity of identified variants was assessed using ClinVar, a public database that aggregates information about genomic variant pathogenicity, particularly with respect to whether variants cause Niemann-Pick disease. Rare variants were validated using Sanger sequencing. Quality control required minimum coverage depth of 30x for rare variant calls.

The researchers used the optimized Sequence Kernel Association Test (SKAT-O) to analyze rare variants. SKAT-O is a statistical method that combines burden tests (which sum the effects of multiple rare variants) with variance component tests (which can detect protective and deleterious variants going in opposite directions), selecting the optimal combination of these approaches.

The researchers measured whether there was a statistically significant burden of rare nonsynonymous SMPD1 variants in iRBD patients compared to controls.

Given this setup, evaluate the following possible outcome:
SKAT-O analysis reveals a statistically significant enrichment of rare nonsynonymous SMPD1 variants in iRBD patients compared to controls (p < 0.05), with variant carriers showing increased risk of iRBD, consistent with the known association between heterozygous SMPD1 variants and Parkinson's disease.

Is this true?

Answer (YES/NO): NO